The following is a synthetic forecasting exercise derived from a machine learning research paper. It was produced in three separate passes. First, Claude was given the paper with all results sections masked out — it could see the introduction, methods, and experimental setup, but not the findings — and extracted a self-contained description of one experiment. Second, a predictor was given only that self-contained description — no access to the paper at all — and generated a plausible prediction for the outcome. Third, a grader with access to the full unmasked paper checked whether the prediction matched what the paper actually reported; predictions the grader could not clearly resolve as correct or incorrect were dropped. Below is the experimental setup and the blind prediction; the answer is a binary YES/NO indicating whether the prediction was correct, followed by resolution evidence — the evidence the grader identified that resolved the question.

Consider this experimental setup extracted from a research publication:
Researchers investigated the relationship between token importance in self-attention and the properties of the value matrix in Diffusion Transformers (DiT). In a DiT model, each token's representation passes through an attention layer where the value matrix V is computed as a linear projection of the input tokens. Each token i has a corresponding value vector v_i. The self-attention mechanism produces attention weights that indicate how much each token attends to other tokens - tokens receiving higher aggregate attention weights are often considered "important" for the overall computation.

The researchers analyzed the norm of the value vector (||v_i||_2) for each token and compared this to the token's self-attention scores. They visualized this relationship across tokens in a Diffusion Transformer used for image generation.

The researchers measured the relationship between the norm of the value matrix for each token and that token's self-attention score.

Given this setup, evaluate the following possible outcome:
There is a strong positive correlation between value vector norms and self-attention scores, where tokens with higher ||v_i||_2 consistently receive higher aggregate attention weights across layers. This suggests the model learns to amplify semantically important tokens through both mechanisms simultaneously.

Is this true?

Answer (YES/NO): NO